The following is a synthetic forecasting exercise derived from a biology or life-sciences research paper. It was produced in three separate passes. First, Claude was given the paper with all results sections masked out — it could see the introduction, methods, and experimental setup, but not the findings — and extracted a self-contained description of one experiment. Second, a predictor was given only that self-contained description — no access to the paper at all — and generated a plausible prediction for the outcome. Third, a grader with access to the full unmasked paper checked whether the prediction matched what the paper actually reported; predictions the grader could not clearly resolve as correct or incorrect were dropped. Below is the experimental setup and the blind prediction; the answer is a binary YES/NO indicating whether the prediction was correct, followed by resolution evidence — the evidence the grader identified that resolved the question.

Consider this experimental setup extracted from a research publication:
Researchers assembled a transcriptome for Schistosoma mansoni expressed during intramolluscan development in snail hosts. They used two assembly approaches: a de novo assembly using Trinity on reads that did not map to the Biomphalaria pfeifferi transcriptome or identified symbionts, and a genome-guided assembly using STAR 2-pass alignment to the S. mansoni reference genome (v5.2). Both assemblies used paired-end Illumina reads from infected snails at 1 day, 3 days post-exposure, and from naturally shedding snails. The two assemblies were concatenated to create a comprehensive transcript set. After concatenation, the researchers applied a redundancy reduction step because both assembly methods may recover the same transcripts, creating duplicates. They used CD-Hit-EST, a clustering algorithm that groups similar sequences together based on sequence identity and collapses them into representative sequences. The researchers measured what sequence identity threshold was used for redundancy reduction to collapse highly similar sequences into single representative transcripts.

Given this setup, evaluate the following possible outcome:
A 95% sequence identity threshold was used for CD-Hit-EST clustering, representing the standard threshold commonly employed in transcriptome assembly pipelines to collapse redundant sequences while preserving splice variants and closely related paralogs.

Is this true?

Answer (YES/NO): YES